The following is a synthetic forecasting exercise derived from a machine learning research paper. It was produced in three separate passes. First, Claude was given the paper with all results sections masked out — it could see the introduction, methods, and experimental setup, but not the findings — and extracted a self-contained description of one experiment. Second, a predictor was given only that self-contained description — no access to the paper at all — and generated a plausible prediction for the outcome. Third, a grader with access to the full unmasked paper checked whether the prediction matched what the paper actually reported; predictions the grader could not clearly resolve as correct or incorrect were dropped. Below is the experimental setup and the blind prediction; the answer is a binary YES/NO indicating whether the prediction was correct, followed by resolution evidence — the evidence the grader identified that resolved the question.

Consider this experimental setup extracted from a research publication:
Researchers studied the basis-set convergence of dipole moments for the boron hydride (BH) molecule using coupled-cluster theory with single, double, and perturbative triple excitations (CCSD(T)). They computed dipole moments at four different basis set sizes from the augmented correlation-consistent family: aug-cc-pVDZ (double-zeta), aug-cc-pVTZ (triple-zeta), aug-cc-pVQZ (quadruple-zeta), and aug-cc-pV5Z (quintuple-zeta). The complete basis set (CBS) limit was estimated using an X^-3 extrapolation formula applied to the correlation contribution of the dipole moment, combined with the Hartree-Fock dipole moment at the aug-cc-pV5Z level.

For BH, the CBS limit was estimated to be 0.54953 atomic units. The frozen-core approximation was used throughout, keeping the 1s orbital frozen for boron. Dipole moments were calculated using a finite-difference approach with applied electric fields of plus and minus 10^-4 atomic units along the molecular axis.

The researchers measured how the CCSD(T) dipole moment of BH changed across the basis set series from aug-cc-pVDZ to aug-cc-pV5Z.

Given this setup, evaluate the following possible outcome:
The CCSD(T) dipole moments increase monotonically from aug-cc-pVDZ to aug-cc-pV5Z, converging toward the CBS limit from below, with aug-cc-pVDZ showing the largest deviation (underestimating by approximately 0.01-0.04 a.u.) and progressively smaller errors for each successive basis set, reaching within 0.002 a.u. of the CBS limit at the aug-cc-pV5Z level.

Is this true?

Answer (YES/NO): YES